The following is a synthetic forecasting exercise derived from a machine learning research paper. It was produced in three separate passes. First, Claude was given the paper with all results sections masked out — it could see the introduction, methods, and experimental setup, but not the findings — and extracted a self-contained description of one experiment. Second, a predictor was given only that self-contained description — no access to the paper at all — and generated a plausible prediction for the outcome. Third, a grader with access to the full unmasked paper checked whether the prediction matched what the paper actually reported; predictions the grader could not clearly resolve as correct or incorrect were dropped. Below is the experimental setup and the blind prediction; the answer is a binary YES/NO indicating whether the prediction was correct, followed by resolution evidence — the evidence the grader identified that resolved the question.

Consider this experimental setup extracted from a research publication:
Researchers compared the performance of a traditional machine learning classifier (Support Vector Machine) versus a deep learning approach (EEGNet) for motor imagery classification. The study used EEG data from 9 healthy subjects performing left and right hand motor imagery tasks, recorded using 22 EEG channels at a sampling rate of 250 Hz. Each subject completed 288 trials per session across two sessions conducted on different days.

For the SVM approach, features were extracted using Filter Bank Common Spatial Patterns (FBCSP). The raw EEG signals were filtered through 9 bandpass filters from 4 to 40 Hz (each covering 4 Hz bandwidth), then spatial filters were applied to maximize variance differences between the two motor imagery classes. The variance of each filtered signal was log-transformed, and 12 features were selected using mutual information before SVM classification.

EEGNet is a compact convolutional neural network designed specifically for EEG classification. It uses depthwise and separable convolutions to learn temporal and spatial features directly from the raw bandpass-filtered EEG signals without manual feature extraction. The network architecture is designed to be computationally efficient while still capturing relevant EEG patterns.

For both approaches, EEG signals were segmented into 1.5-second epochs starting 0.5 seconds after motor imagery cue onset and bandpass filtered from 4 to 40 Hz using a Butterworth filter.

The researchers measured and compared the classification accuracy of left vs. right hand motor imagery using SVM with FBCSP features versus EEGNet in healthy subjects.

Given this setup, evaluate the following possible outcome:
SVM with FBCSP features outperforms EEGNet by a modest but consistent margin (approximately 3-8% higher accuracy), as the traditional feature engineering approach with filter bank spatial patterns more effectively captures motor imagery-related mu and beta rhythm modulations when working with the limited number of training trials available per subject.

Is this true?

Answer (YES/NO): NO